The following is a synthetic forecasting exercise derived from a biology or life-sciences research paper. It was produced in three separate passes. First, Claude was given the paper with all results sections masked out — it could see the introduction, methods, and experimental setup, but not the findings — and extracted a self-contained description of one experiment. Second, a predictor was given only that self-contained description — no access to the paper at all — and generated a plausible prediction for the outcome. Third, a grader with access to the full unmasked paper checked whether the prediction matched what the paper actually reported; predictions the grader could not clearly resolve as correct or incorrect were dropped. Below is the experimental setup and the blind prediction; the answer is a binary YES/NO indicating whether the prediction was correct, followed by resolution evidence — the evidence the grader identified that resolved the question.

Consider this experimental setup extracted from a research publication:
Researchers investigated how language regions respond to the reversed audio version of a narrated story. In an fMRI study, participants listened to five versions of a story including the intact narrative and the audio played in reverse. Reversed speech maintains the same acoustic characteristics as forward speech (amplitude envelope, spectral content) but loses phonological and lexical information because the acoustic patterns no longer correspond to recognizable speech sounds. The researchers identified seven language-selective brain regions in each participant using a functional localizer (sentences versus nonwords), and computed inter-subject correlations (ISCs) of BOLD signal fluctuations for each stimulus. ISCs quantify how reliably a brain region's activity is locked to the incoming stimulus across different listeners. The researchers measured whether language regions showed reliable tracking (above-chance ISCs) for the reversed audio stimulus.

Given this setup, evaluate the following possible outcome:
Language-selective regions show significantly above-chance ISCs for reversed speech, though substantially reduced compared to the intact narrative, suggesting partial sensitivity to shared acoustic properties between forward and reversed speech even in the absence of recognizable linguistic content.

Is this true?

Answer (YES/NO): NO